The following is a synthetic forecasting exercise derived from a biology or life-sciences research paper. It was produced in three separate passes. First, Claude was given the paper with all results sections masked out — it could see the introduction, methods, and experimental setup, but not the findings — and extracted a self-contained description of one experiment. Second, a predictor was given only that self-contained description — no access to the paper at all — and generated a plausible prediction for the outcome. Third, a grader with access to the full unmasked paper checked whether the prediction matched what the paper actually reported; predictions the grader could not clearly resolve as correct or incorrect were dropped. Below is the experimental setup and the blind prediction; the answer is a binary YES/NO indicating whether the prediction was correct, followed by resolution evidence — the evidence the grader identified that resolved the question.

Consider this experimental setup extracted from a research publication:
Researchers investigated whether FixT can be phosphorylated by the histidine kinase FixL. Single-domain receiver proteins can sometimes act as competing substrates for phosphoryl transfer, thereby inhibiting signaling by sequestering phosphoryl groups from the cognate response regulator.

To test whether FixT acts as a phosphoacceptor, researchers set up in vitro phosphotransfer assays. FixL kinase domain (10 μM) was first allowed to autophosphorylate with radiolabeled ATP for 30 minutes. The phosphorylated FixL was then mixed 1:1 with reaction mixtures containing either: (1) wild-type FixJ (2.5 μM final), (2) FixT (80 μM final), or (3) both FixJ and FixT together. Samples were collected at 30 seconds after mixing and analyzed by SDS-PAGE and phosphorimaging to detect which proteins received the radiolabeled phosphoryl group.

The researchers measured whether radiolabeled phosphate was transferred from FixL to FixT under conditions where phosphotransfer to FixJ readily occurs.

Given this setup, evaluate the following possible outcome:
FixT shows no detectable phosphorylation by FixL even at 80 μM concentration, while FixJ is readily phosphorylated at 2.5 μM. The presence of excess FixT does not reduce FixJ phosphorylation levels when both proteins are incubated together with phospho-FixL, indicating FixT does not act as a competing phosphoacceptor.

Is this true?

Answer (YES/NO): YES